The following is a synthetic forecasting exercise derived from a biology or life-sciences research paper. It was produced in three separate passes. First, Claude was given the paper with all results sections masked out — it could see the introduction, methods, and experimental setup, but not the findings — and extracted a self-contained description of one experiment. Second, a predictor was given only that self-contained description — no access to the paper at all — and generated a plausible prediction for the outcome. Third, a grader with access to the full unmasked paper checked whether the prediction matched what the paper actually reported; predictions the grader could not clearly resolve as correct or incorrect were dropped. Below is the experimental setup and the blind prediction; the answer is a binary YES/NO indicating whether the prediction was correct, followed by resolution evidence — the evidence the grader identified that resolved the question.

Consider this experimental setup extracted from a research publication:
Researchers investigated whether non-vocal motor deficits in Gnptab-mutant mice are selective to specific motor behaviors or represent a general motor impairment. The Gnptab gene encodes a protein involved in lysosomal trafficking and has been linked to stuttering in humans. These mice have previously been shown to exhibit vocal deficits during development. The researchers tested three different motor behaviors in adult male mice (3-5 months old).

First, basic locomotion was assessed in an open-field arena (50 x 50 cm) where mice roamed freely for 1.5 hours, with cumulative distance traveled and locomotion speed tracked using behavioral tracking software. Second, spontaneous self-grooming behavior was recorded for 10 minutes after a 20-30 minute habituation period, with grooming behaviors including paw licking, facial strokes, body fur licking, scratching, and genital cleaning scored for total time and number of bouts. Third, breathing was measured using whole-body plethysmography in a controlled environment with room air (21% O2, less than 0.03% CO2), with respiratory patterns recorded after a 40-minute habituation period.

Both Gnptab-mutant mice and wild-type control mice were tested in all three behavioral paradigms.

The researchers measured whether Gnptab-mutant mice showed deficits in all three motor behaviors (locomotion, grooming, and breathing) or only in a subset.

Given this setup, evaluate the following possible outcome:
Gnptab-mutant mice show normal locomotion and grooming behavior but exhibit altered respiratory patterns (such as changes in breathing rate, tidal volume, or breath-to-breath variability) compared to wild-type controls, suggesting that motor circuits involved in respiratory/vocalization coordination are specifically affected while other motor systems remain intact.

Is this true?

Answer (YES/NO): NO